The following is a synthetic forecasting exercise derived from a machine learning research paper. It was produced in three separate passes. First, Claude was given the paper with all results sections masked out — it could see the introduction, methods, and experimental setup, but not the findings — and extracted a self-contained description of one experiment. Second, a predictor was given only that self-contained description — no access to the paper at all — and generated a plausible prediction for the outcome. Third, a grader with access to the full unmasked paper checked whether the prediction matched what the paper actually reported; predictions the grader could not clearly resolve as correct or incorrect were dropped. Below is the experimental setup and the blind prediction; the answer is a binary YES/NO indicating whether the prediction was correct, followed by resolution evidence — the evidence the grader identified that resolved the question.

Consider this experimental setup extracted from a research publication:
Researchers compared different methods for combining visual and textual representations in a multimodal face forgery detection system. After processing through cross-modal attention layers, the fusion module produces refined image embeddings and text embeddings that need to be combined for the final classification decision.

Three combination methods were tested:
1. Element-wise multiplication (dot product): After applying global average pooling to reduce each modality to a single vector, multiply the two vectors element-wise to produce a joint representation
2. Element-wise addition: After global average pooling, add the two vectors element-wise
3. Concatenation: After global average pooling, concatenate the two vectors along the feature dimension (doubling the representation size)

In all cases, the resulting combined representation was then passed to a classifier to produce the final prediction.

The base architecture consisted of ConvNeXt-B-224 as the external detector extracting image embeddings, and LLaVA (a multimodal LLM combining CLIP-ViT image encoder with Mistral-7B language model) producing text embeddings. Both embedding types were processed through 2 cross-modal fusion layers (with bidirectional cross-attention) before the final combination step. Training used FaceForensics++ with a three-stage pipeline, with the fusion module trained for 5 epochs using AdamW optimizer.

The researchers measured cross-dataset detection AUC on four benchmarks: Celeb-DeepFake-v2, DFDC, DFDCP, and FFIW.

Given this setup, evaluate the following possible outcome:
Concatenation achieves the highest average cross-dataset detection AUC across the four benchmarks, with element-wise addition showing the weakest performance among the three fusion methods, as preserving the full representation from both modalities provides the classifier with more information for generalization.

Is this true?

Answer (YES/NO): NO